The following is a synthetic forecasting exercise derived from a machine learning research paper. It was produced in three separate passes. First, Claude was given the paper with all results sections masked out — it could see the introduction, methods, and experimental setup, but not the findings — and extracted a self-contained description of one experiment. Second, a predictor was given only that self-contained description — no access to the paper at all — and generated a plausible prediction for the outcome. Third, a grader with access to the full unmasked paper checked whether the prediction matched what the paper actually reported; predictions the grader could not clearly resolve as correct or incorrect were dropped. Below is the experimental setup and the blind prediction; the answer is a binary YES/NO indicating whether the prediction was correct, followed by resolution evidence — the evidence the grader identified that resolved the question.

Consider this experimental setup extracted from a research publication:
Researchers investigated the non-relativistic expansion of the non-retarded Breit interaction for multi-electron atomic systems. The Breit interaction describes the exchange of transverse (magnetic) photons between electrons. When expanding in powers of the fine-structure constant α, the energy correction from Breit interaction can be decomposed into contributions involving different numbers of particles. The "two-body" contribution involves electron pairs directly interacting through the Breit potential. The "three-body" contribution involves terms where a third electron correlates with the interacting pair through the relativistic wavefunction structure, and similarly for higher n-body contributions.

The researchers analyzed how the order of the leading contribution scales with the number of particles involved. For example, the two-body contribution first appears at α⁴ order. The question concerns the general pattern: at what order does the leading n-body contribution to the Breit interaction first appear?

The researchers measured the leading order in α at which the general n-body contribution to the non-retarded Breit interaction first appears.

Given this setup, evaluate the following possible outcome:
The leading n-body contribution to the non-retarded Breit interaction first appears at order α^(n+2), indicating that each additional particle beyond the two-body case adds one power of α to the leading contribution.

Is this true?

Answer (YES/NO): NO